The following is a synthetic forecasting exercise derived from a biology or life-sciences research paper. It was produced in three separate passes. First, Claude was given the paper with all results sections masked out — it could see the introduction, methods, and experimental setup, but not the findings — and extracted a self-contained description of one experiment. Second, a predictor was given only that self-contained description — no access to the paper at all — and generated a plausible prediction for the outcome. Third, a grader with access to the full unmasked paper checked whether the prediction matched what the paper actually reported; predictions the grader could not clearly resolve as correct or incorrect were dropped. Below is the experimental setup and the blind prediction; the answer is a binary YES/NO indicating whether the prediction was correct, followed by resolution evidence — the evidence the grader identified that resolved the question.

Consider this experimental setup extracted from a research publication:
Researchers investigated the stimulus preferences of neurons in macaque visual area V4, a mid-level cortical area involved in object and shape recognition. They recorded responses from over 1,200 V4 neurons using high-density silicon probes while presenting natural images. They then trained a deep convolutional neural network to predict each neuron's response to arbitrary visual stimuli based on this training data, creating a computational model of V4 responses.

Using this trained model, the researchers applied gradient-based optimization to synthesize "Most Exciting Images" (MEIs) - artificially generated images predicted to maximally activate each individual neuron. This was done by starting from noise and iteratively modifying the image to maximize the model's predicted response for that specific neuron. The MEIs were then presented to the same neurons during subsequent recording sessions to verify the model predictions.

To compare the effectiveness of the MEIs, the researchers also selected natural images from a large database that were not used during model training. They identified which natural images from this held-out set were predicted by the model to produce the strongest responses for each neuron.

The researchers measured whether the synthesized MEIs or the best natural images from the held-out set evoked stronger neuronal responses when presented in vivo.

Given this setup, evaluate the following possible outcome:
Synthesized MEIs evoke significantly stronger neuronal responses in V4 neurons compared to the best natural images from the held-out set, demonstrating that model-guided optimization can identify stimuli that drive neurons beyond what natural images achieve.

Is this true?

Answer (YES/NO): YES